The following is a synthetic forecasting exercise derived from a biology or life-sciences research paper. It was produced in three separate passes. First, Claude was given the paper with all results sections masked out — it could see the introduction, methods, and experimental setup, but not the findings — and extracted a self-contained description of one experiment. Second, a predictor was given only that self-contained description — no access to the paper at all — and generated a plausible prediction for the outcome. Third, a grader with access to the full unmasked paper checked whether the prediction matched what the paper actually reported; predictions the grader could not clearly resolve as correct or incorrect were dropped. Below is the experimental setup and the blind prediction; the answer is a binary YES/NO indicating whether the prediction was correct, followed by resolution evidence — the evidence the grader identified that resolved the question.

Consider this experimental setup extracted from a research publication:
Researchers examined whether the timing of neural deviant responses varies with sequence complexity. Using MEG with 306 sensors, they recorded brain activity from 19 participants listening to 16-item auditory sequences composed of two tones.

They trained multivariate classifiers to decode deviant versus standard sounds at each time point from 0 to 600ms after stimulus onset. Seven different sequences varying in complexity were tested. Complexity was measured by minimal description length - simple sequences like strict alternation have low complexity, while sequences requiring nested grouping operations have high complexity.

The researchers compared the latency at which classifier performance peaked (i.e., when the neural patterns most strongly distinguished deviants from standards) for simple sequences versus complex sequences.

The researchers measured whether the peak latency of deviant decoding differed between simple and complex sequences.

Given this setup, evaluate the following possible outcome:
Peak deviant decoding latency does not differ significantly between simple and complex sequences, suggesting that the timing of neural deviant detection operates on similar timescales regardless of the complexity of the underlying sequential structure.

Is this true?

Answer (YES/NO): NO